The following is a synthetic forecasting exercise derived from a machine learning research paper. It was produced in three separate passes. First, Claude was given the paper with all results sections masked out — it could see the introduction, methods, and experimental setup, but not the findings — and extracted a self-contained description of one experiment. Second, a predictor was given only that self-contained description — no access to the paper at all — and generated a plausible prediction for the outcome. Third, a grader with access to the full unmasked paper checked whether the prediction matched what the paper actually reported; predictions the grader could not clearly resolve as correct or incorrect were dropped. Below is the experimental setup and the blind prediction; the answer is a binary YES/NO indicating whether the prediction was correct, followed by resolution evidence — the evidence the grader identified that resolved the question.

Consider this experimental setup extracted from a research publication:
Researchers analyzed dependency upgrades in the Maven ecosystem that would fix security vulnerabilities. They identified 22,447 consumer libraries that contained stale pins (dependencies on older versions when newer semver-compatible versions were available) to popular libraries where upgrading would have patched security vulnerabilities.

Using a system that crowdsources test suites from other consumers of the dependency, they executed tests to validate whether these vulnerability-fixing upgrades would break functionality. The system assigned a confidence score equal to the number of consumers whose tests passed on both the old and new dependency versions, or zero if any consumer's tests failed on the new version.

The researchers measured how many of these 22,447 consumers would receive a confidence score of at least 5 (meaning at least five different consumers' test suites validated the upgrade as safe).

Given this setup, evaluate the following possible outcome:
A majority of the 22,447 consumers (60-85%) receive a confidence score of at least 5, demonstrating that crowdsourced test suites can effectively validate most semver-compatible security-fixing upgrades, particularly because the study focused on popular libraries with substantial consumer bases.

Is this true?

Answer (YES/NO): NO